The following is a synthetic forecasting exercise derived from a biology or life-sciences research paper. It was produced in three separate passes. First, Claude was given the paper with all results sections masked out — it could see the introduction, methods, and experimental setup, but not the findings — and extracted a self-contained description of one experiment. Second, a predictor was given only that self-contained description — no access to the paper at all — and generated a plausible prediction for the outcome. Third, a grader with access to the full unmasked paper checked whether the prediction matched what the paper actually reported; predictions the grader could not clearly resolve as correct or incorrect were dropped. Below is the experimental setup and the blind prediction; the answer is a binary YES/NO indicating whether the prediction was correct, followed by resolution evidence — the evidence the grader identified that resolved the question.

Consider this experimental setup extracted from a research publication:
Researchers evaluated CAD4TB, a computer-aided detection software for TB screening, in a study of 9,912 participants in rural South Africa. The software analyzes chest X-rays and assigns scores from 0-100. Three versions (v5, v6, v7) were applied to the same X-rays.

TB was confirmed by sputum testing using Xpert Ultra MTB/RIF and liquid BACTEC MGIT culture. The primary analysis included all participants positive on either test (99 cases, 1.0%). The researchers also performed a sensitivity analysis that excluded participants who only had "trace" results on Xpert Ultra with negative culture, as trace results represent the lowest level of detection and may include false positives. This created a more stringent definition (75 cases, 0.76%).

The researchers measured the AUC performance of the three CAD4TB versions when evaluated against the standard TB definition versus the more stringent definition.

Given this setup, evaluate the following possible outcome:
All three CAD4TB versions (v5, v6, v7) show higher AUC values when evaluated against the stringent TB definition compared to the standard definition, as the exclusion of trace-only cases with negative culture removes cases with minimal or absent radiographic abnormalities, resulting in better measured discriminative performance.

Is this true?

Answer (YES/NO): YES